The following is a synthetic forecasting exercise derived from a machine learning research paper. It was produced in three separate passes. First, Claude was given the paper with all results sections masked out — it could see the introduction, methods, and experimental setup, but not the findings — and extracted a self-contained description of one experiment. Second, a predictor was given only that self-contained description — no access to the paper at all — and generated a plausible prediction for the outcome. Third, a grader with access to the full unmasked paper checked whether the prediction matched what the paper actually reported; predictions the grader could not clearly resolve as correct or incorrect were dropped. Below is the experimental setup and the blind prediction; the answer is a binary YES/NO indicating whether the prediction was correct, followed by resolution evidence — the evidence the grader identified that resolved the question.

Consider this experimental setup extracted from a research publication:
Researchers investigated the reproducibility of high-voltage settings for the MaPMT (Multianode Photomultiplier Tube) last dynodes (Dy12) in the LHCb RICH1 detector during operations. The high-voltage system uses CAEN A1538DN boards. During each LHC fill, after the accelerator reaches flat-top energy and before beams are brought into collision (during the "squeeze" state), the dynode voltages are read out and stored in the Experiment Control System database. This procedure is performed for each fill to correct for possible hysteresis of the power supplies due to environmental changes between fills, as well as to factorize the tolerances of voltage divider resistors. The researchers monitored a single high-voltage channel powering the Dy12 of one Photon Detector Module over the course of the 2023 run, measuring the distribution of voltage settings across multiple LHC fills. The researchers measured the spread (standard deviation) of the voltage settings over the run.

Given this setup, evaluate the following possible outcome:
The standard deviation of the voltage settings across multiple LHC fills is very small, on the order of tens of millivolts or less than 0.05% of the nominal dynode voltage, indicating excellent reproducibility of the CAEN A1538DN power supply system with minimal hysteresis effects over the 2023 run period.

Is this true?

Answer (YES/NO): NO